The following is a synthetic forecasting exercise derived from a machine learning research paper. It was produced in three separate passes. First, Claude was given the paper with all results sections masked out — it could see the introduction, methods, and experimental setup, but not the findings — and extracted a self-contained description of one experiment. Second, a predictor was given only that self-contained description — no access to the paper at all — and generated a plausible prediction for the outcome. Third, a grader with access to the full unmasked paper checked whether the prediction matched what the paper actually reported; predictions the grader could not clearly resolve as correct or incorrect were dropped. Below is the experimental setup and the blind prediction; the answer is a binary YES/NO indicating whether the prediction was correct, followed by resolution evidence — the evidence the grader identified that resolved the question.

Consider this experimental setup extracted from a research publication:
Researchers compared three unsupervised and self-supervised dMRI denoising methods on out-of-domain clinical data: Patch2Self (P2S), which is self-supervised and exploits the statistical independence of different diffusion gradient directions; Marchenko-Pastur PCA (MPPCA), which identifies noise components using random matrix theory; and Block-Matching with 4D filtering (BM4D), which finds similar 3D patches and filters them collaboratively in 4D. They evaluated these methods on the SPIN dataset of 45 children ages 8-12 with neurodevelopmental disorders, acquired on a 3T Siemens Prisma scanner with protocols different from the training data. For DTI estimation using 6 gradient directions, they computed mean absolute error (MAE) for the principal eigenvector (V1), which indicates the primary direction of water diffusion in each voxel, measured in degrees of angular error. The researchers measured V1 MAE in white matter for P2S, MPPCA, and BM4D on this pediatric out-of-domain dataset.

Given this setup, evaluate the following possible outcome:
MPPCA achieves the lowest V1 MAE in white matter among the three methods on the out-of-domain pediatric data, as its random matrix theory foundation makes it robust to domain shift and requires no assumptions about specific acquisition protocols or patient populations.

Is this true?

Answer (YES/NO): NO